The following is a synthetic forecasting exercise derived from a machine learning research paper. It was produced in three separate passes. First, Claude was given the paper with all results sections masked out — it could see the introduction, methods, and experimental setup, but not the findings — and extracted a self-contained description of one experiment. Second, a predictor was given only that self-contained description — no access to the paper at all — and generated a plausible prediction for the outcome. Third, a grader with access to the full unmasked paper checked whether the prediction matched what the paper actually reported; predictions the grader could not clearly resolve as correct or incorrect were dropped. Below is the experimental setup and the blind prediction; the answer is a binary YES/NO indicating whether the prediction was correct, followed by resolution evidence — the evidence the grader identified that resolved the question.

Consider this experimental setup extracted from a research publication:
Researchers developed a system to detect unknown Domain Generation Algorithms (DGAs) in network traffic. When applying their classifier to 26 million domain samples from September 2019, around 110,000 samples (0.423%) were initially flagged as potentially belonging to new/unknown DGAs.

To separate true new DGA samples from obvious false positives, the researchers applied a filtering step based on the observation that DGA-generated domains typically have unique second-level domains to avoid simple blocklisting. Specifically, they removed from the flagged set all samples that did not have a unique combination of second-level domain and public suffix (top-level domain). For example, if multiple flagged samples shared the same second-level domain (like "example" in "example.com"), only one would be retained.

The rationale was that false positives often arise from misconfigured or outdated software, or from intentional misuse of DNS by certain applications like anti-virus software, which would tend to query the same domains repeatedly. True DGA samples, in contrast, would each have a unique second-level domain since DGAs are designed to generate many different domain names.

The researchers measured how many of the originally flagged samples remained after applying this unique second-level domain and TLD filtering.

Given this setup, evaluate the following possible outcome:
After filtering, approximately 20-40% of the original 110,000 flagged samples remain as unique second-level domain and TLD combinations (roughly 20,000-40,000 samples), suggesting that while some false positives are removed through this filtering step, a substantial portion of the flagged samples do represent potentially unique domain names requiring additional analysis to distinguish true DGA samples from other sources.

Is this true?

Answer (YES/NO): NO